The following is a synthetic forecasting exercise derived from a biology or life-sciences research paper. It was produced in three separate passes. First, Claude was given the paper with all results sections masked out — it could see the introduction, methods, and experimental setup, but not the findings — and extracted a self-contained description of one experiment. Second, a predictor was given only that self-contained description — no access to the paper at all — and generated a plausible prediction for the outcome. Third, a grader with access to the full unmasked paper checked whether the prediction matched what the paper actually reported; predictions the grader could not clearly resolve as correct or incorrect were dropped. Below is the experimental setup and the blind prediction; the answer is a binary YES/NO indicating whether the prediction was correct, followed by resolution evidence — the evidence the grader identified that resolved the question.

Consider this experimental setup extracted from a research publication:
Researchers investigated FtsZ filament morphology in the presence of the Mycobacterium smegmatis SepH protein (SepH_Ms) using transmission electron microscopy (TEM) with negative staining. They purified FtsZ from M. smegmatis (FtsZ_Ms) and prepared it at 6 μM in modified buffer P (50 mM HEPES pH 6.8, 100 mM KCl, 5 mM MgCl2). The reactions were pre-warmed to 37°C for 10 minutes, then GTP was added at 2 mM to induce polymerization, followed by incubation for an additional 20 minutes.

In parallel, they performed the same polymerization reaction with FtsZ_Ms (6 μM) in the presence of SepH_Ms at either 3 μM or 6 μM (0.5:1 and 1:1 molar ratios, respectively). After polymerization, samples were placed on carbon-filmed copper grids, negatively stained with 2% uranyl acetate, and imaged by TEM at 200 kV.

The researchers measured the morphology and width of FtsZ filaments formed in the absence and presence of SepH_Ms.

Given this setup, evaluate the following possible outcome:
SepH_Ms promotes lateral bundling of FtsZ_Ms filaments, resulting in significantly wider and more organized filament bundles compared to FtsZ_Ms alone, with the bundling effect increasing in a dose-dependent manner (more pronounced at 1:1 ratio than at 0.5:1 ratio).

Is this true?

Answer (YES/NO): YES